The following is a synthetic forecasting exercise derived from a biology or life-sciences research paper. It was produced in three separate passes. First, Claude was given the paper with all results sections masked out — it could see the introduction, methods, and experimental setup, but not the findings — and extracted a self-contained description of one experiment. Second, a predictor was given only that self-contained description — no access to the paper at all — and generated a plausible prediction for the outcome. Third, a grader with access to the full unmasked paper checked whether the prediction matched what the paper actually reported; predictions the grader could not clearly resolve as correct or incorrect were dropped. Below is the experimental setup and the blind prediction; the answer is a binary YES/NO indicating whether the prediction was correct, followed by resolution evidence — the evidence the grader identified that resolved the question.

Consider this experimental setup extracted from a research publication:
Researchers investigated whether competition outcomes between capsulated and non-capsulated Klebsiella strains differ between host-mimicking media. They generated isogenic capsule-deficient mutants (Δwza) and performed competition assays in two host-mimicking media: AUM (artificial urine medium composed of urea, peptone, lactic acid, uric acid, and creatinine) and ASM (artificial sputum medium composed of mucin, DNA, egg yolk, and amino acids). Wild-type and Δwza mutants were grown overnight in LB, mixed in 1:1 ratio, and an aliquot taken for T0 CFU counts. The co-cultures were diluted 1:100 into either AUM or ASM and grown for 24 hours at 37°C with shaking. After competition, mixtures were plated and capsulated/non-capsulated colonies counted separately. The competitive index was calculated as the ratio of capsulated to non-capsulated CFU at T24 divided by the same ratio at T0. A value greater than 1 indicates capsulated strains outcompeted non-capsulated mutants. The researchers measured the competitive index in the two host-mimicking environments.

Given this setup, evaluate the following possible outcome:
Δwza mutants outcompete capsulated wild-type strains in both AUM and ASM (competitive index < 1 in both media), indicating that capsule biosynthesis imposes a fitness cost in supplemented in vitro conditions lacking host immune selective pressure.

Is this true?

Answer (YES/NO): NO